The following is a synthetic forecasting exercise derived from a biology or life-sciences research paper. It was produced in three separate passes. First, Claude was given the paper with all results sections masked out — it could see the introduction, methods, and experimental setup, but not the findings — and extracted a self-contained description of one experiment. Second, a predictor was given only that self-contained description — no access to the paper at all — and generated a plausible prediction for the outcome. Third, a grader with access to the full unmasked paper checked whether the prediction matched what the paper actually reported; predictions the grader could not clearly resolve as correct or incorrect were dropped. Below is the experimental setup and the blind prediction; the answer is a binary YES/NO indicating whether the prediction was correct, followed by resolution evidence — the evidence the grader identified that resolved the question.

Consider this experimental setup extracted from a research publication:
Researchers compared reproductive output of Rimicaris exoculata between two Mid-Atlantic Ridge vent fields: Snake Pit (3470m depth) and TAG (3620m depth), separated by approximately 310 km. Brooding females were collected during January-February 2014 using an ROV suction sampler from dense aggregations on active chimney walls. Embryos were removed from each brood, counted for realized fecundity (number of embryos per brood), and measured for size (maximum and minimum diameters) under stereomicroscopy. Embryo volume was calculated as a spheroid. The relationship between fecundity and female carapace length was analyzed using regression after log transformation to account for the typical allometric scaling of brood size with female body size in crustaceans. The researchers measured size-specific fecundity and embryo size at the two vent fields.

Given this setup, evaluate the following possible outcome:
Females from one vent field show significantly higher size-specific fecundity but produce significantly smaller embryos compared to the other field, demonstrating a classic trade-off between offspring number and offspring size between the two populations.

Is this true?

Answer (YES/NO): NO